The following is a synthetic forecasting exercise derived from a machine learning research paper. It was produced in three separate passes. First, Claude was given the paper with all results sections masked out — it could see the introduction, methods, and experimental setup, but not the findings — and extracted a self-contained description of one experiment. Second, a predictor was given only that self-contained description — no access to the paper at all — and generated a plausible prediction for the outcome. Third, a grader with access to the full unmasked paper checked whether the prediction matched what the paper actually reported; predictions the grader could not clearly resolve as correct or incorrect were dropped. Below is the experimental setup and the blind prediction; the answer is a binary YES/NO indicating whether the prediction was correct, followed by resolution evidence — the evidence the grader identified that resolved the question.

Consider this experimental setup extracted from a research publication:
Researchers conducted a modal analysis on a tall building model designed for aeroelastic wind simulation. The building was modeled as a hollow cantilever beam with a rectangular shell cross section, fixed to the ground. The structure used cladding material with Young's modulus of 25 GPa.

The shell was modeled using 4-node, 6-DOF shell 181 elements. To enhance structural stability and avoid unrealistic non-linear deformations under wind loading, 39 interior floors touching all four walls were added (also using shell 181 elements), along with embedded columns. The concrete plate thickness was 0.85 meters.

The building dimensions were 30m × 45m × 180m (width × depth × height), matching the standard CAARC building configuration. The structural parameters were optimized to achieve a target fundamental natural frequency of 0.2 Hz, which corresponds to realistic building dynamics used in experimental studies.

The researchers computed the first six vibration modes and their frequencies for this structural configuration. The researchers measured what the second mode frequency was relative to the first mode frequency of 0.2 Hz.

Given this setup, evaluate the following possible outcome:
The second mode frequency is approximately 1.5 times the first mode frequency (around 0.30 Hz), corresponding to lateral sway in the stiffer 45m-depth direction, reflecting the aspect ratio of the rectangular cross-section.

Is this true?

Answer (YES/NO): NO